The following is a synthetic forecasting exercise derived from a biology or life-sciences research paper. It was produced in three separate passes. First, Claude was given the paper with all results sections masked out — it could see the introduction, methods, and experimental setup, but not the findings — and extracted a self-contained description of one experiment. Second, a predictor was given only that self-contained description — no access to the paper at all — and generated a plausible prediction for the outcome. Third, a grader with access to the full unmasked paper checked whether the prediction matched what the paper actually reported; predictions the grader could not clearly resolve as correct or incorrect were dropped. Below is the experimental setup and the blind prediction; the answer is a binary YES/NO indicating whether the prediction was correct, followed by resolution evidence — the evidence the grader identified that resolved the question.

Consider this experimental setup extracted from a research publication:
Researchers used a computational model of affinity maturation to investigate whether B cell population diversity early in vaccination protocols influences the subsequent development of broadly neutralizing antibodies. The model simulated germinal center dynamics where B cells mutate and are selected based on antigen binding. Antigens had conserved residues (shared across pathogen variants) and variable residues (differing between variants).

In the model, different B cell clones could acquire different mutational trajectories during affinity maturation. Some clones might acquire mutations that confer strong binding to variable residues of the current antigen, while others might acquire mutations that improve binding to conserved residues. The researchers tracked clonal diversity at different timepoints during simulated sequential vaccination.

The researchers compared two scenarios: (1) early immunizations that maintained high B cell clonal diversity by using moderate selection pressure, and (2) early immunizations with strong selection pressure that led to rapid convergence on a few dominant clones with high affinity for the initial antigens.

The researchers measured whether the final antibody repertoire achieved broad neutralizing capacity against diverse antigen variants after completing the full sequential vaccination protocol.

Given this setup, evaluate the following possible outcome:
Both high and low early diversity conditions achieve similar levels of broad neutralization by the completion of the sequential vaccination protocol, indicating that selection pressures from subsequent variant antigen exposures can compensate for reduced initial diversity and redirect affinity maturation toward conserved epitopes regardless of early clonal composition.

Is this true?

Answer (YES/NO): NO